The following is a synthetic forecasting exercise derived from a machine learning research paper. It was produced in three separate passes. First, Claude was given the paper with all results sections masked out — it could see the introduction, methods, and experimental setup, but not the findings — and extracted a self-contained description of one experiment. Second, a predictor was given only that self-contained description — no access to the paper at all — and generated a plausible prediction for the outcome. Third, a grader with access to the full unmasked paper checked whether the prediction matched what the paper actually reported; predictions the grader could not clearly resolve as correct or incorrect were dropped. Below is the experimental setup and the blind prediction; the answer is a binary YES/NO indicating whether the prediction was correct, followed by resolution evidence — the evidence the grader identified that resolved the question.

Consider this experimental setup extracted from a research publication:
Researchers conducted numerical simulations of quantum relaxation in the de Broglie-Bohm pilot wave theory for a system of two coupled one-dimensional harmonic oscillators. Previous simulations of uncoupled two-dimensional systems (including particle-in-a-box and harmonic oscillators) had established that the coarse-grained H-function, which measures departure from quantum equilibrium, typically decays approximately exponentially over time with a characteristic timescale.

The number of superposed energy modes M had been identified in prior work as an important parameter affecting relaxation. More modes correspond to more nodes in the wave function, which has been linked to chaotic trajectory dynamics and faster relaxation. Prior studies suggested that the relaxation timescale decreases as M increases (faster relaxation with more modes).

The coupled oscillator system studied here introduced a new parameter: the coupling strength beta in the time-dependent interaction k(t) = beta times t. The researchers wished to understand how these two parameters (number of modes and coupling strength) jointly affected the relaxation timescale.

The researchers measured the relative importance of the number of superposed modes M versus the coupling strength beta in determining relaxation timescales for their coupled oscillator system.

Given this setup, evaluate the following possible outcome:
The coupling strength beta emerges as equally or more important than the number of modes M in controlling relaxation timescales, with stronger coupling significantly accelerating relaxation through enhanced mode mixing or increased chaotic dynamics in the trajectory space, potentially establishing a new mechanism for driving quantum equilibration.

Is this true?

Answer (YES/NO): NO